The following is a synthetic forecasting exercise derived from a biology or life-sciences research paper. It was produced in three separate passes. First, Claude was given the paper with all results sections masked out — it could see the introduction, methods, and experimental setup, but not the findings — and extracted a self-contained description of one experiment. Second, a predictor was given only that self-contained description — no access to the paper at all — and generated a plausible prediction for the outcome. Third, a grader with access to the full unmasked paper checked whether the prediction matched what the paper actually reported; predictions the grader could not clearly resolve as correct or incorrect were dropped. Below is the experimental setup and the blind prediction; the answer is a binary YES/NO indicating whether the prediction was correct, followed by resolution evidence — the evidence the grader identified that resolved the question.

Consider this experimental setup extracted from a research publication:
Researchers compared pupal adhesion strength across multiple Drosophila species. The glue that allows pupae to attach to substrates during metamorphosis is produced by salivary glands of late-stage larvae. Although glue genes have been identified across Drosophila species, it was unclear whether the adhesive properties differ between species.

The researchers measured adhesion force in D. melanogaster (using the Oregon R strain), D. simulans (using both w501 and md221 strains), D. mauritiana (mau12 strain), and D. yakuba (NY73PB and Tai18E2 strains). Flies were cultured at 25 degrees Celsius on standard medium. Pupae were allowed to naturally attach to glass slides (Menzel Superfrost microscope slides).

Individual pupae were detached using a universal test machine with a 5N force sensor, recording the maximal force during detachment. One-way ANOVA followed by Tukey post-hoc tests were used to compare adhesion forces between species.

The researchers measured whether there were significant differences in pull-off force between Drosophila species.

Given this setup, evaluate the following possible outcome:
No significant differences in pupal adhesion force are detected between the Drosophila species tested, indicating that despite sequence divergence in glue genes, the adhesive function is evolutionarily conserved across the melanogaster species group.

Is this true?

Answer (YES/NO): NO